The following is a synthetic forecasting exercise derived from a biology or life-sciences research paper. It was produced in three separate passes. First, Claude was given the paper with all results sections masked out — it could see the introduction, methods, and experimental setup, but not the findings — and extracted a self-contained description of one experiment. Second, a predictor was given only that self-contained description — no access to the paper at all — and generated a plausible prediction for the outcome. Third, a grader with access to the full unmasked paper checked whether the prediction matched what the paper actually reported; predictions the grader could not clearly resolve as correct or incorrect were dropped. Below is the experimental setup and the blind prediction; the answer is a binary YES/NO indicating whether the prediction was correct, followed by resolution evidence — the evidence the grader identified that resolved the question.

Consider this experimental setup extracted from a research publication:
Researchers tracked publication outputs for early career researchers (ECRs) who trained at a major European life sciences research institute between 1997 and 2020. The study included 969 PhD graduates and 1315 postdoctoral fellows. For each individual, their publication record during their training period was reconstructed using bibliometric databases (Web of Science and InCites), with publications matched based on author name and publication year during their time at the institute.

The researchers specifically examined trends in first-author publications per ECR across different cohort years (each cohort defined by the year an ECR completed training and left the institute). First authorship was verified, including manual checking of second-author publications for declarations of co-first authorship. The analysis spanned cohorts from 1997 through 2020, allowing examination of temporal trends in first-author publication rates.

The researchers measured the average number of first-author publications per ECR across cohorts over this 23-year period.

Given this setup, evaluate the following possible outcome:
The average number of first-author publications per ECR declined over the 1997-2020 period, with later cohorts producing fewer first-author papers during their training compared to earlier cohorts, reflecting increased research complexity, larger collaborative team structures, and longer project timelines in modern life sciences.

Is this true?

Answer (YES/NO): YES